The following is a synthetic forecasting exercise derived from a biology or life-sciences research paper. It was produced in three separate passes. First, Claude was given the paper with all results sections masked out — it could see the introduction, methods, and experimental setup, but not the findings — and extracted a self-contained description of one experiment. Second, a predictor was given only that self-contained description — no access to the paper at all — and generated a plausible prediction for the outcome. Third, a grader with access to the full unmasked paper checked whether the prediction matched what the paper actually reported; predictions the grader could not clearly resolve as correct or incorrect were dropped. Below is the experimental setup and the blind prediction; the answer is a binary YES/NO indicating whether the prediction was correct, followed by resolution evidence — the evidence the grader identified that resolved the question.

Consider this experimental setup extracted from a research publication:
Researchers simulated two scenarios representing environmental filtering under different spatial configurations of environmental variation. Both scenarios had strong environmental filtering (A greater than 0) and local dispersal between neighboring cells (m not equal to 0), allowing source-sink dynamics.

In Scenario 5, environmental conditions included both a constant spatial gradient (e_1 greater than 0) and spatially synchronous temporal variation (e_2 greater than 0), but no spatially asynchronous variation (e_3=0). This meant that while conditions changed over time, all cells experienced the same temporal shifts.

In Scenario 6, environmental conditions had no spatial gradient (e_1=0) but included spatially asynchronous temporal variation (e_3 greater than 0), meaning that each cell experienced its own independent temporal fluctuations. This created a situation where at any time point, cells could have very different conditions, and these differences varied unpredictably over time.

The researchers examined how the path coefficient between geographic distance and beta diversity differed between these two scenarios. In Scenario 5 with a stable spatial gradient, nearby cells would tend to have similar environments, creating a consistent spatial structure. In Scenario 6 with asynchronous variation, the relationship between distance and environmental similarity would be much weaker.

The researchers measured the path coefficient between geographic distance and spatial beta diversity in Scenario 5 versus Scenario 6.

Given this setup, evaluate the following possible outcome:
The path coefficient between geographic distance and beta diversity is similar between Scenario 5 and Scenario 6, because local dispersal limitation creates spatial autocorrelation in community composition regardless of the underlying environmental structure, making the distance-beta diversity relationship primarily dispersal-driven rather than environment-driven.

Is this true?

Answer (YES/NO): NO